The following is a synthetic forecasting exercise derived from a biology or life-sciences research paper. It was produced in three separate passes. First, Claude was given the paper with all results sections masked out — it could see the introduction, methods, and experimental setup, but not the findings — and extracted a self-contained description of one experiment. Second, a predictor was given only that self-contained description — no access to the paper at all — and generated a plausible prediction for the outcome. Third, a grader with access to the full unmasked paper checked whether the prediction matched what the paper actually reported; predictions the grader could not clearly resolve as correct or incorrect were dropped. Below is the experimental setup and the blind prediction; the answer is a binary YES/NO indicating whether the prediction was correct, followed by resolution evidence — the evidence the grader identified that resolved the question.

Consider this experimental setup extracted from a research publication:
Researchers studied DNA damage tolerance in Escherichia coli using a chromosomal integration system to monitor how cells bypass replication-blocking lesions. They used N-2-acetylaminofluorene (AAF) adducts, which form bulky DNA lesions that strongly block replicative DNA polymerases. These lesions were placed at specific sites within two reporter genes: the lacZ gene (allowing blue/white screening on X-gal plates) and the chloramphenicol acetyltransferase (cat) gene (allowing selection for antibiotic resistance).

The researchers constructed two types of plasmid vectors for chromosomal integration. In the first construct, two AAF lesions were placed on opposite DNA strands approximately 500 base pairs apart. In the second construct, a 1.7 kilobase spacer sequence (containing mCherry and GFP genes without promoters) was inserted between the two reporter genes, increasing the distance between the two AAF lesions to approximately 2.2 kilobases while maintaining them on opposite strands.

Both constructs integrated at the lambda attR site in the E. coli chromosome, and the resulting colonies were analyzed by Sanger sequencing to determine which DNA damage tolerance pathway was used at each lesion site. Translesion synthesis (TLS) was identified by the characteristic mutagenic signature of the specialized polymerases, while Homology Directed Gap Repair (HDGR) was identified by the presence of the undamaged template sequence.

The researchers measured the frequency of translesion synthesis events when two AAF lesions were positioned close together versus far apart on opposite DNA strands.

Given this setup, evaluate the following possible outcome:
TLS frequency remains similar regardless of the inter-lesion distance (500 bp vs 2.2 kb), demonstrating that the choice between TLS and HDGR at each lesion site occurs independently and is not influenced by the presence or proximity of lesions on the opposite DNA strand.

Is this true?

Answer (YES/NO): NO